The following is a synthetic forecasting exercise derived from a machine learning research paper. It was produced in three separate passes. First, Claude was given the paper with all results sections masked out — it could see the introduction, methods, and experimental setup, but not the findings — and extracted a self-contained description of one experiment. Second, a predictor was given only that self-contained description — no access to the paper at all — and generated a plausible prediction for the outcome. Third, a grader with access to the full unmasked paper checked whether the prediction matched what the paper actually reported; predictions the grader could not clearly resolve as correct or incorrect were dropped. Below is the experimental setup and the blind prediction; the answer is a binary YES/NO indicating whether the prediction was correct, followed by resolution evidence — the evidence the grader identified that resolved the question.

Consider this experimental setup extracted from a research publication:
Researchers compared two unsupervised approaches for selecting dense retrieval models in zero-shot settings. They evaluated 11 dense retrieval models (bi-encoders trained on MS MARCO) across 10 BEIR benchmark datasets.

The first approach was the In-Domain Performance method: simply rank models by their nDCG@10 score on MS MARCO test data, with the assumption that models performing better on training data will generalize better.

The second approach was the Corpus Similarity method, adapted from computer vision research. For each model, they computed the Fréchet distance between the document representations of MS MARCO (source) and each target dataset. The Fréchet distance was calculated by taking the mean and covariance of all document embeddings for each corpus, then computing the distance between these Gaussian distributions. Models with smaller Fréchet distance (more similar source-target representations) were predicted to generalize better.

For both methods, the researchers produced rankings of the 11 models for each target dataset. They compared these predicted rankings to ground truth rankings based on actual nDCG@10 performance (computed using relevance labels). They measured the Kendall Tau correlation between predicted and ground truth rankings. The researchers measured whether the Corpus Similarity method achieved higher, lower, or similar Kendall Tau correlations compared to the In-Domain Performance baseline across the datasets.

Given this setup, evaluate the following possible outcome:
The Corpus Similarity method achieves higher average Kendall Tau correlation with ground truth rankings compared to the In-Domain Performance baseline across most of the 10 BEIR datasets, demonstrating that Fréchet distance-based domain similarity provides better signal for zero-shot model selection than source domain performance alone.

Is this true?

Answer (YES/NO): NO